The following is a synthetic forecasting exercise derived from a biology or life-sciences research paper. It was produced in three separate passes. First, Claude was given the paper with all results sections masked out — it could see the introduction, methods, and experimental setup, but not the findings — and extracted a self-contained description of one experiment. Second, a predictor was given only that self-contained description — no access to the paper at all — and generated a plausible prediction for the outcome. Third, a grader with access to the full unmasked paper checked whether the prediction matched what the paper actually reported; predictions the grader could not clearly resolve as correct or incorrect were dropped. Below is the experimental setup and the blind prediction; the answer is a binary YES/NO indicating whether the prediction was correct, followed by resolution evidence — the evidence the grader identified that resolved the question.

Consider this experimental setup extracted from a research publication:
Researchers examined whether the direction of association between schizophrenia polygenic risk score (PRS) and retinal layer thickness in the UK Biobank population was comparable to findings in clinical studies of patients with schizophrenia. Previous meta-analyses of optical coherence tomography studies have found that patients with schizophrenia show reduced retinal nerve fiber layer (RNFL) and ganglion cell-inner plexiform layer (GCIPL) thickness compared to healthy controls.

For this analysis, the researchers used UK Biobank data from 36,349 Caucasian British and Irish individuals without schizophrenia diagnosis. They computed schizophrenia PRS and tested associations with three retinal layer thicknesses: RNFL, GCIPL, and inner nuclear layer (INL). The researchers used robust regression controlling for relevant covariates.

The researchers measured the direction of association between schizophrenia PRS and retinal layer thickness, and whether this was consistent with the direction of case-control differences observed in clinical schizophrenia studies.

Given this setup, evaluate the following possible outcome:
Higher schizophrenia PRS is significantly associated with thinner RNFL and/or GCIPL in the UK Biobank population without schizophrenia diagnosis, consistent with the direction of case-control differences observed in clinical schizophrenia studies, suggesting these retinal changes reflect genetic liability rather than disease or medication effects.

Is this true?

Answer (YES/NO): YES